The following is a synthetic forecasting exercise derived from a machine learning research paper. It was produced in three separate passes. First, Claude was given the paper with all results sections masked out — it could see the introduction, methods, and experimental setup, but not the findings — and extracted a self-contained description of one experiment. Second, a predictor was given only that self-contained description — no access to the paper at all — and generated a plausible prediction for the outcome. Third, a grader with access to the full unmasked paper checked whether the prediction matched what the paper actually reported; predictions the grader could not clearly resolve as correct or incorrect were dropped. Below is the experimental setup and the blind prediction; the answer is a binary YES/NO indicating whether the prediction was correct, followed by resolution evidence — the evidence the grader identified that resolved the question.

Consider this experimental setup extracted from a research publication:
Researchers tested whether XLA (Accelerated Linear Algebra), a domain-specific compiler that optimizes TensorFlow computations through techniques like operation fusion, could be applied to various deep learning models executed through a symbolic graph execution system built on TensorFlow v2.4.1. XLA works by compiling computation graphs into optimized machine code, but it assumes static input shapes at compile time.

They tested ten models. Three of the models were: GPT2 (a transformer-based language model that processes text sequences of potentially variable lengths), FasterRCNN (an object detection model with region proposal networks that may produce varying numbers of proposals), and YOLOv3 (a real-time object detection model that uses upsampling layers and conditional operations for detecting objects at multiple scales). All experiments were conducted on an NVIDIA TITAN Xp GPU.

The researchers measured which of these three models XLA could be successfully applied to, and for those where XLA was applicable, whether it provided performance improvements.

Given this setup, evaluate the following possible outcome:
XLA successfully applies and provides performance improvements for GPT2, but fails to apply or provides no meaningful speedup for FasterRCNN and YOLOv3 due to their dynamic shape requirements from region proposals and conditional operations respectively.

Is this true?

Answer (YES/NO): NO